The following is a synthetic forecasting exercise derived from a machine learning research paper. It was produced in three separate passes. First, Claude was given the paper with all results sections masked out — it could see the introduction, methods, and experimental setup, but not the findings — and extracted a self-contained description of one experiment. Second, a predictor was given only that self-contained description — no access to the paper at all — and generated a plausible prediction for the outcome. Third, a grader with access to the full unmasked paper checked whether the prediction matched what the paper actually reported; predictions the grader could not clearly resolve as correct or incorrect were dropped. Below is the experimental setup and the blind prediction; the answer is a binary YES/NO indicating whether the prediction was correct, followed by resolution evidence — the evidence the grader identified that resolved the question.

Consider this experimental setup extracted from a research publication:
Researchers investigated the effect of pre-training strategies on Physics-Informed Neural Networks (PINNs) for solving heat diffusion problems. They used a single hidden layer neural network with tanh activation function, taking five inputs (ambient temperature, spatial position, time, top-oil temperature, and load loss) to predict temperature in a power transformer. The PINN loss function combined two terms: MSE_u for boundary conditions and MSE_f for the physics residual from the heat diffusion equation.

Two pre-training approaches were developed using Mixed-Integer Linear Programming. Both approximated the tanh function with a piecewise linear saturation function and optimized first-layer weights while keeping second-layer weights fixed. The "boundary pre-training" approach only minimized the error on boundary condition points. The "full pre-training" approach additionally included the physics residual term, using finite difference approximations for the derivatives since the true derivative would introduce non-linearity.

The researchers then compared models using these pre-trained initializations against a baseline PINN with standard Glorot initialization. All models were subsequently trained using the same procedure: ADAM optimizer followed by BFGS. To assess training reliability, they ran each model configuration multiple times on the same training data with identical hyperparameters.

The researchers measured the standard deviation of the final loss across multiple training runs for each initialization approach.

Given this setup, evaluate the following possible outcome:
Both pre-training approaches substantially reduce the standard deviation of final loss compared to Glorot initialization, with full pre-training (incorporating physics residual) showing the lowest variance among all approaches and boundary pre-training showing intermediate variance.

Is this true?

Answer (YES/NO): NO